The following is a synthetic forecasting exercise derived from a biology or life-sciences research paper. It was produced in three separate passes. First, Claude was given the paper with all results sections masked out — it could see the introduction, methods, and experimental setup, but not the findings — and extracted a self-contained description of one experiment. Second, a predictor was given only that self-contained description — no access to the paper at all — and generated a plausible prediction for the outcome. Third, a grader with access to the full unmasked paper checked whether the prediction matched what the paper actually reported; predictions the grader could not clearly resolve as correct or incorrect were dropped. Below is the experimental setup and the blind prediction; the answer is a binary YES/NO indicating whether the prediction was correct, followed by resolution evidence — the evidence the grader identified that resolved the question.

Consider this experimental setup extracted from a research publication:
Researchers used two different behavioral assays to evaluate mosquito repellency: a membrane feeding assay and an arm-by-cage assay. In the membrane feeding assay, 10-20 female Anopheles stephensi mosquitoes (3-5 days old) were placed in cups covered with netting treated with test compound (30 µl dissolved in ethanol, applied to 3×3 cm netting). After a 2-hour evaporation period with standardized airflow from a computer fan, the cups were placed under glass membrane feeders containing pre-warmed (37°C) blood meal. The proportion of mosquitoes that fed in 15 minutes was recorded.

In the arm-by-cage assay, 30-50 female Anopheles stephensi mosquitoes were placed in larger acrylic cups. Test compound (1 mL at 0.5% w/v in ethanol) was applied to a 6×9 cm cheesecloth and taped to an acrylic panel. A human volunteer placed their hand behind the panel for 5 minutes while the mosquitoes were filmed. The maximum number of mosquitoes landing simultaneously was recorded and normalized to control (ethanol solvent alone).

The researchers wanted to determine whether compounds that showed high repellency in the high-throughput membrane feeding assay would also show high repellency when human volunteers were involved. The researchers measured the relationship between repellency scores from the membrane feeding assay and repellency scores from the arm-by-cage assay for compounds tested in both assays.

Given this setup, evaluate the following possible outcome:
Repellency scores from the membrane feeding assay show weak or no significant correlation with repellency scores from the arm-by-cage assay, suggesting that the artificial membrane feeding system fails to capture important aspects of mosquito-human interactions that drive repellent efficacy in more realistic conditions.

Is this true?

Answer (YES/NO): NO